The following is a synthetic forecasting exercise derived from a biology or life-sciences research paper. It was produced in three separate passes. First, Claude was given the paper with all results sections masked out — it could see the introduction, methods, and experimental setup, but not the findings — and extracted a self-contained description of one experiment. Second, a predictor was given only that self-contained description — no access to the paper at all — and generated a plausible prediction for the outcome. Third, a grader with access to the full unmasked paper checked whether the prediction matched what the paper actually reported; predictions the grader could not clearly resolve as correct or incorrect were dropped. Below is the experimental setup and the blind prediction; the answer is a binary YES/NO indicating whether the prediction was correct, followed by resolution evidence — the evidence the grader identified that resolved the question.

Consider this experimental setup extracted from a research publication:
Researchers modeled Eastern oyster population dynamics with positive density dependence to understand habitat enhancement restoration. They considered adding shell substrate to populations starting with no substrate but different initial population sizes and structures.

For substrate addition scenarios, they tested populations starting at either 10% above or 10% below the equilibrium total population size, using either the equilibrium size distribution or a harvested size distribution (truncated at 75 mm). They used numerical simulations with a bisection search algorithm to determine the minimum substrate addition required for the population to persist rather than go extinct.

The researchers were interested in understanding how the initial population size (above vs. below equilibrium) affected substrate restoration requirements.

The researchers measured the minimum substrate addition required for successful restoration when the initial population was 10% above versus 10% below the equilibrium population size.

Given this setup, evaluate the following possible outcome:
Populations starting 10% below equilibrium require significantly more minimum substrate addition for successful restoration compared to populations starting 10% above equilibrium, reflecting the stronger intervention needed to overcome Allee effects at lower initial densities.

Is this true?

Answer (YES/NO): YES